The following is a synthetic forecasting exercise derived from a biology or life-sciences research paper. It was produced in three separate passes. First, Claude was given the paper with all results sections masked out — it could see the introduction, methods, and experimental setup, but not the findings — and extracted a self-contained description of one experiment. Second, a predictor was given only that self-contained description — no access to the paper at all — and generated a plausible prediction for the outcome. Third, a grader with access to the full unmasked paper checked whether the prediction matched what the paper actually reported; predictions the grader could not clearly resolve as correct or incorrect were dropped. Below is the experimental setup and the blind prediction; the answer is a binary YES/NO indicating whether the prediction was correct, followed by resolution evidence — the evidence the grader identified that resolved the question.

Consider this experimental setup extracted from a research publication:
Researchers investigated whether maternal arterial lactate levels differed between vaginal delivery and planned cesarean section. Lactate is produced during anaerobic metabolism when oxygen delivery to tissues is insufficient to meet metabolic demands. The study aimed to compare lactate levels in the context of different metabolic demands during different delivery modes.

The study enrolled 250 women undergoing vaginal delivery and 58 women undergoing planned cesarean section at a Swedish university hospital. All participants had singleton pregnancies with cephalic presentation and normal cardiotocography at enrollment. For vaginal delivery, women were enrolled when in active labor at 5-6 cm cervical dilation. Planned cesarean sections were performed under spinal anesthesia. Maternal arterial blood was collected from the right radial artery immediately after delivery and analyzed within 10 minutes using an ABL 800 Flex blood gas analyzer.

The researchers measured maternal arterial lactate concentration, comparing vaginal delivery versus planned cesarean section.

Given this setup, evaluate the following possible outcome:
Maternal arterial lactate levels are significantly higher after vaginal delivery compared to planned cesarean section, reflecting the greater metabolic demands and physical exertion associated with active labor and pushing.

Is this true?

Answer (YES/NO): YES